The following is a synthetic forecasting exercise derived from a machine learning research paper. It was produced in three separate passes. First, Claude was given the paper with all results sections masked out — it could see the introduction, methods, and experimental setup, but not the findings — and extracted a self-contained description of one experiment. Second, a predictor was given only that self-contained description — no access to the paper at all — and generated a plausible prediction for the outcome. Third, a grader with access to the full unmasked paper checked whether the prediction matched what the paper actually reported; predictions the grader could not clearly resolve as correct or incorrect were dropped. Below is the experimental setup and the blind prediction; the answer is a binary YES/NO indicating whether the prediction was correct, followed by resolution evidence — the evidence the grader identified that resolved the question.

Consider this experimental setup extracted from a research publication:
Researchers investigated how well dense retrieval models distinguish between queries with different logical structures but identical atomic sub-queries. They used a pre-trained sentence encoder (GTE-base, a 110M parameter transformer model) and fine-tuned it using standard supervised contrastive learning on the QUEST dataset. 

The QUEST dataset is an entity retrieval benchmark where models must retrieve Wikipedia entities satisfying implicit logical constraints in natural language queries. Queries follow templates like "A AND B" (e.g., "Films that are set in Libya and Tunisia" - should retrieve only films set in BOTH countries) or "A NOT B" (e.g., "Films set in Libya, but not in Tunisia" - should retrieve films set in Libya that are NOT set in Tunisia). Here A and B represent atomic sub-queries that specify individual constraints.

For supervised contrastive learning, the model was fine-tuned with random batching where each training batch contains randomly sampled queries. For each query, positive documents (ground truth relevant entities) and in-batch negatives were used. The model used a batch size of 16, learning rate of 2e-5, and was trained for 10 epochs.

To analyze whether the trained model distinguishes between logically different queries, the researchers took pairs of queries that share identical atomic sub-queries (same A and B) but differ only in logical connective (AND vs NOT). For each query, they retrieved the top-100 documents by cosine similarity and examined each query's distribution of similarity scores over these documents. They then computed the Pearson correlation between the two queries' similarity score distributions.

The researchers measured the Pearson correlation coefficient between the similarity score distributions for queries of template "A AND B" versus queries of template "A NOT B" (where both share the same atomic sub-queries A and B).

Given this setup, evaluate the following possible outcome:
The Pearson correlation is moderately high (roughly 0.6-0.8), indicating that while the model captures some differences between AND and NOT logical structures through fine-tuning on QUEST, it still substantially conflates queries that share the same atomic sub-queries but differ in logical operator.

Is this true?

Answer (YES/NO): NO